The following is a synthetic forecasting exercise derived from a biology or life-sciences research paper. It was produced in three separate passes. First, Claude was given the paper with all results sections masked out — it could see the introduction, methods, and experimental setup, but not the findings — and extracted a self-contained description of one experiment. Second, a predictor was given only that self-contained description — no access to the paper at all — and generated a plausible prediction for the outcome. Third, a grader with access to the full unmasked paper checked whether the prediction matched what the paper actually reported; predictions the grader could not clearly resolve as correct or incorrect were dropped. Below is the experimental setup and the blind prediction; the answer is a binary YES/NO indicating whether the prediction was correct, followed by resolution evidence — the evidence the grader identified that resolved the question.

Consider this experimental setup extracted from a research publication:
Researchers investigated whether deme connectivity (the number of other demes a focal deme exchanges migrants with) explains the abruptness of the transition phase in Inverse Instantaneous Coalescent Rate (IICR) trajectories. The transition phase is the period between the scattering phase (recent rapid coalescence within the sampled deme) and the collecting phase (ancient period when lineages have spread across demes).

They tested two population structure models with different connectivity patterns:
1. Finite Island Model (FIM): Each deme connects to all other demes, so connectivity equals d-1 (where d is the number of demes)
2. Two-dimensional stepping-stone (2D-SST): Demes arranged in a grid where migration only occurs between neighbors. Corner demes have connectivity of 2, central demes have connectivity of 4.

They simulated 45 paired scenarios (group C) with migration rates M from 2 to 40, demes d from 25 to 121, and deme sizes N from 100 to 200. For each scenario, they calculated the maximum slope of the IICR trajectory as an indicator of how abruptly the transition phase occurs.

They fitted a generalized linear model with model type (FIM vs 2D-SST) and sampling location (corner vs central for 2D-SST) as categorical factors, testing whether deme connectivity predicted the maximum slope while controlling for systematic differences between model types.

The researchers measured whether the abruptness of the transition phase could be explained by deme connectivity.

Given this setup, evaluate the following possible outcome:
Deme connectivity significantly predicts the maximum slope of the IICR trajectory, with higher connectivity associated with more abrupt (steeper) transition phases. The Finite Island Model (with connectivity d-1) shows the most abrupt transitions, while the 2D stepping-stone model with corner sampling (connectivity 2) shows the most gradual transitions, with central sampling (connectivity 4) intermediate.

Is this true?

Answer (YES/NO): YES